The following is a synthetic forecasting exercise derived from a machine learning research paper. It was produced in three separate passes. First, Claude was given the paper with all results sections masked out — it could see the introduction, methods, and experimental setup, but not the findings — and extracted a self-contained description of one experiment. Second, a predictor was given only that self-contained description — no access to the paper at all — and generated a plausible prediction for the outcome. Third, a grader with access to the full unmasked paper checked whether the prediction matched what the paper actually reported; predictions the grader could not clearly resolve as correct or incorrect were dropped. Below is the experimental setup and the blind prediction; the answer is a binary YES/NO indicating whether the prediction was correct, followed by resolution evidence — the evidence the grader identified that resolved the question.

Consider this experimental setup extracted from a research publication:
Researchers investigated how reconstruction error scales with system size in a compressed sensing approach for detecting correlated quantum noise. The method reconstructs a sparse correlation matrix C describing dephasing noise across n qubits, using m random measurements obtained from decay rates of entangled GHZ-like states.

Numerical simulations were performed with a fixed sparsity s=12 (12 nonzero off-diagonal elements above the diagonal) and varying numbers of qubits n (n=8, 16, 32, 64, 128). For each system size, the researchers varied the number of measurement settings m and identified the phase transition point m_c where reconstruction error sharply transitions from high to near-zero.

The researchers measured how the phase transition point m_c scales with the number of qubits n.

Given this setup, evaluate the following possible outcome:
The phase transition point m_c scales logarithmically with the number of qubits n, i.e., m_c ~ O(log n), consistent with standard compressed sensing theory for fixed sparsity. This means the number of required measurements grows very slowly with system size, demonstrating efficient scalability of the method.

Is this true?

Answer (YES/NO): NO